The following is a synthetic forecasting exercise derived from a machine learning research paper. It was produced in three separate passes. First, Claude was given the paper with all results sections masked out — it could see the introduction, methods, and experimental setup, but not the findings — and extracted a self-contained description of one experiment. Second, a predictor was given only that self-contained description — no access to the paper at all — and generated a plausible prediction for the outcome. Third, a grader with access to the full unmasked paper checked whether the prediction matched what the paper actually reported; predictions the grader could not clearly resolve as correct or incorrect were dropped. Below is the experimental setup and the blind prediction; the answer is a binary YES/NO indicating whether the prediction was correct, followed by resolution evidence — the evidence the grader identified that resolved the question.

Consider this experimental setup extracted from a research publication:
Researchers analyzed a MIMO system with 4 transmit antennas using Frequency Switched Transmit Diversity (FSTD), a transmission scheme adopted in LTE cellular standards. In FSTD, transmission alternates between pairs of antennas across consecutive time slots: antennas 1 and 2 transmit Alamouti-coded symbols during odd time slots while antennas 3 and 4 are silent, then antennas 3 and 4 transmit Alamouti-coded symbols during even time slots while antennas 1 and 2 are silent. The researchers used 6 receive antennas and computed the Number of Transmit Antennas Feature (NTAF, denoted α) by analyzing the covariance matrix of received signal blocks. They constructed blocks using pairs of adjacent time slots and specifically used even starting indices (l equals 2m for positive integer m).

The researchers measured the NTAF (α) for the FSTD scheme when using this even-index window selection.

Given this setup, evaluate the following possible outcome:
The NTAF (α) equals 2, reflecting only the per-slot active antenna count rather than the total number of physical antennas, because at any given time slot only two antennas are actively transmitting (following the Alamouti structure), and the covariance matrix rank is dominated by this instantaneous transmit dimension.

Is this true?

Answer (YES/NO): NO